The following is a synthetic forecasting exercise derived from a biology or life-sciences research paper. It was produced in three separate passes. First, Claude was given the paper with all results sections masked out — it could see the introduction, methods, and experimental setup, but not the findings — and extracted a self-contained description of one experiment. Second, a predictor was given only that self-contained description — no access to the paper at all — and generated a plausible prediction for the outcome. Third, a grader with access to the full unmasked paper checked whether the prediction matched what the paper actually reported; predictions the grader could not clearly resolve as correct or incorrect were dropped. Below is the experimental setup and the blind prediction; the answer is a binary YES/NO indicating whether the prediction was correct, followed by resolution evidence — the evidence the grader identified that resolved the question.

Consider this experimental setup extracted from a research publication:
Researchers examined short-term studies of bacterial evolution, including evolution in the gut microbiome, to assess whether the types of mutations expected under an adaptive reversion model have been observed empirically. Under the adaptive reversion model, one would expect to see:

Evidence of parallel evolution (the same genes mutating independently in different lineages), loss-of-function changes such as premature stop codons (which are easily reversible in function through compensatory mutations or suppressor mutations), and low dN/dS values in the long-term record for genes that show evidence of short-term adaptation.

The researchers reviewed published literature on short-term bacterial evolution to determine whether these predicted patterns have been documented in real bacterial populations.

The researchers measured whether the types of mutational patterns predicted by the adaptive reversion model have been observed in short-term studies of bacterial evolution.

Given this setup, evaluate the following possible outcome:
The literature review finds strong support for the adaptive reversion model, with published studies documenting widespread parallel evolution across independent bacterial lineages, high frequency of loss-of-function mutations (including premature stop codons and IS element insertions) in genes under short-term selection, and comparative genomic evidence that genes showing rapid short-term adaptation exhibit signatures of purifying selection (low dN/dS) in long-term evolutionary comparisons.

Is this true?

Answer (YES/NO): NO